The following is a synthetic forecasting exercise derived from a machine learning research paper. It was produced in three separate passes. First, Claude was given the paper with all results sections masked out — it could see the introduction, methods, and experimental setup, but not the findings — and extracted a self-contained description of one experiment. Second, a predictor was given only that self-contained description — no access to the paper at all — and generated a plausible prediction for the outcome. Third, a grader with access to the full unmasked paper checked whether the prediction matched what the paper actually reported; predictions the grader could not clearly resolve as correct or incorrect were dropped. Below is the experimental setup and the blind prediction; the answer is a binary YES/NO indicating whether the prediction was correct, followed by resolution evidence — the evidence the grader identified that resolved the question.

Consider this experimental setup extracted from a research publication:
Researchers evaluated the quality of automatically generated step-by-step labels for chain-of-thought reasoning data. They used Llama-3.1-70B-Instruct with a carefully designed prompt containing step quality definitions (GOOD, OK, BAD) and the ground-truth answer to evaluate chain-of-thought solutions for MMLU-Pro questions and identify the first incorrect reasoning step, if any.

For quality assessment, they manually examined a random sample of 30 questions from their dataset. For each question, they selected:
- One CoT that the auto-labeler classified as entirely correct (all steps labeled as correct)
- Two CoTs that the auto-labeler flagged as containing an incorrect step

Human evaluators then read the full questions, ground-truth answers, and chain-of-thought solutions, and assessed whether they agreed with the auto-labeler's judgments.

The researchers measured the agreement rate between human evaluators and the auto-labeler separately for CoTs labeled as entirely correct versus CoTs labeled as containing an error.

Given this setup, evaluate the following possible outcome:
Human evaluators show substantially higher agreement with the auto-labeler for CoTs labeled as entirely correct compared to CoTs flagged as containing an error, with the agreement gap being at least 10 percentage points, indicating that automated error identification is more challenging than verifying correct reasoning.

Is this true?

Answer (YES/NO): YES